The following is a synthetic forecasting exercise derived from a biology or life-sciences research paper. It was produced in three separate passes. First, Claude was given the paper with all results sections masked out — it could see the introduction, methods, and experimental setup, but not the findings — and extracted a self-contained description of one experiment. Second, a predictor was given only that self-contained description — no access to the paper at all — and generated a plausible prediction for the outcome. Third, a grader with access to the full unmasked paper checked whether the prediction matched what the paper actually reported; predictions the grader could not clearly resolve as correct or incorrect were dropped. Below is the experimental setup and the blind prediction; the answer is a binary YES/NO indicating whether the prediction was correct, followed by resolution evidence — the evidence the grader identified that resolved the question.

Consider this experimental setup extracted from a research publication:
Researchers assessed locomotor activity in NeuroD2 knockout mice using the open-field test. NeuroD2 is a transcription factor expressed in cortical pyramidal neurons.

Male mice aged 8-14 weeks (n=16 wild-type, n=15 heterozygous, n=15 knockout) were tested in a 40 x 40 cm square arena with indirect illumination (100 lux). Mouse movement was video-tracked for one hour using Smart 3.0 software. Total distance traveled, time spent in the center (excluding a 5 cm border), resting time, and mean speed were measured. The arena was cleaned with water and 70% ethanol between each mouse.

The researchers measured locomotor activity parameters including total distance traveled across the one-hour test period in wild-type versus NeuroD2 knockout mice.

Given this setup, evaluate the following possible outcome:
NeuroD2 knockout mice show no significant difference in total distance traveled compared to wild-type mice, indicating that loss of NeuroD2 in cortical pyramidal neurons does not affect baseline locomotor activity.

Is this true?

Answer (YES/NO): NO